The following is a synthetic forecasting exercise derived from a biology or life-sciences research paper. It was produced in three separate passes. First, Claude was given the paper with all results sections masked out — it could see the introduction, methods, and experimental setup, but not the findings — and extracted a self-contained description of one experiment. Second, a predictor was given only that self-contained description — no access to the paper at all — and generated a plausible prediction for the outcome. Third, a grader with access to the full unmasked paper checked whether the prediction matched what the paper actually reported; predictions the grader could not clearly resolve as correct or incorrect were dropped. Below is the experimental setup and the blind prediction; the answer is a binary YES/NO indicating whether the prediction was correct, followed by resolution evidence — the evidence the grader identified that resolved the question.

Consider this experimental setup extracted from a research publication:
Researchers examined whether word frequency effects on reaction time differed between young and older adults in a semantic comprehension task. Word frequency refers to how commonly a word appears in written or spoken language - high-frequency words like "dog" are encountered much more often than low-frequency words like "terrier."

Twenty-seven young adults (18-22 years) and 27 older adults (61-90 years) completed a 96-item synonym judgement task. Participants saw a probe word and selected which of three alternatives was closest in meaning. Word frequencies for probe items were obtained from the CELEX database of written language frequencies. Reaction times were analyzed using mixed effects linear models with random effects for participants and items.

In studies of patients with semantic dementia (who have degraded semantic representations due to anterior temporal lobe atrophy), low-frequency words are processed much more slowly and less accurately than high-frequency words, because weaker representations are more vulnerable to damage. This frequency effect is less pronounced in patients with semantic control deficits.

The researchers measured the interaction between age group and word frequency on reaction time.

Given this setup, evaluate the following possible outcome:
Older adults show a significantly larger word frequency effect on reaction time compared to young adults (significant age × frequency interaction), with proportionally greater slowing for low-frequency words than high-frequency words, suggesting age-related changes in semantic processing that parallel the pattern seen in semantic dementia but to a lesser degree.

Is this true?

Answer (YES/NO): NO